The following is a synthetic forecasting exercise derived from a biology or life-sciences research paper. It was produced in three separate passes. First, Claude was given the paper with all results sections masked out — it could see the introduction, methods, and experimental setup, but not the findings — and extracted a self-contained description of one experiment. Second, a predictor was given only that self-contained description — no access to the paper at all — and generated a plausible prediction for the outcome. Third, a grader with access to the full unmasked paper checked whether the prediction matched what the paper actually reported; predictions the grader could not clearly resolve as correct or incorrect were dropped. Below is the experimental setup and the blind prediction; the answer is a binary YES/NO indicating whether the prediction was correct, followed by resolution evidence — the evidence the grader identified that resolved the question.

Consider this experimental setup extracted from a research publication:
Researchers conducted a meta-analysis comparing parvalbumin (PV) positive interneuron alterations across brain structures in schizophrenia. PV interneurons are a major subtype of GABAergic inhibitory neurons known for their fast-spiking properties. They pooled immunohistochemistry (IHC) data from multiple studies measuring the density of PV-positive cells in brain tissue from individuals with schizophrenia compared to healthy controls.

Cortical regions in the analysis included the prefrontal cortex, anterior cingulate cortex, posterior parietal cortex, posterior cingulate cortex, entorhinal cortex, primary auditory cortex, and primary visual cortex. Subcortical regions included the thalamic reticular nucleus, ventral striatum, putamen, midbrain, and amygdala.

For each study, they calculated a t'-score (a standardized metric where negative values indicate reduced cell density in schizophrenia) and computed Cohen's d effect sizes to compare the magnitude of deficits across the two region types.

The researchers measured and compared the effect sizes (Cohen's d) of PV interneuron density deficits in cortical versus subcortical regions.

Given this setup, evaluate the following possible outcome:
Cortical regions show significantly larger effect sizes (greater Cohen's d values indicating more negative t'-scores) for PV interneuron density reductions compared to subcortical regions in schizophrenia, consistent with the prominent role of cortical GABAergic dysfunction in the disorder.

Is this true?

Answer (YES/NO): NO